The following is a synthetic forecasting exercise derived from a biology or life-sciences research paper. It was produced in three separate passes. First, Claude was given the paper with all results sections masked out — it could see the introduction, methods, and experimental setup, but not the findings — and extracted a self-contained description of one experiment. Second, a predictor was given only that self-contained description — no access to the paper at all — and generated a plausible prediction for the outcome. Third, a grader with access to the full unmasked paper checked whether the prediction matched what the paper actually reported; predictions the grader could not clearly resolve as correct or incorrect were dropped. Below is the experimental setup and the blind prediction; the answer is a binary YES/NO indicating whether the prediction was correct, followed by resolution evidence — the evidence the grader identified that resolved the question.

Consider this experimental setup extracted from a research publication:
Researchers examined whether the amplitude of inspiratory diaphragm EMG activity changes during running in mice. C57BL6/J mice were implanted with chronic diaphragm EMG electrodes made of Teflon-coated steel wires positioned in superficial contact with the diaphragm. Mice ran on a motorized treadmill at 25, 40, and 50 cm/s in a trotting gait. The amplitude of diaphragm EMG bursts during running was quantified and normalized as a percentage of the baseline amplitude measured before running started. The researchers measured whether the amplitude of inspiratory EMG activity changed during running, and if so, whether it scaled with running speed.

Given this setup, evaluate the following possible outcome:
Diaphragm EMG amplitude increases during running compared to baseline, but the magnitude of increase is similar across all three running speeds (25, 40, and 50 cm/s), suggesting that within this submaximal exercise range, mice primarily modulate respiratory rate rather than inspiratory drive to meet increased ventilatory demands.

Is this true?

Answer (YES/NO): YES